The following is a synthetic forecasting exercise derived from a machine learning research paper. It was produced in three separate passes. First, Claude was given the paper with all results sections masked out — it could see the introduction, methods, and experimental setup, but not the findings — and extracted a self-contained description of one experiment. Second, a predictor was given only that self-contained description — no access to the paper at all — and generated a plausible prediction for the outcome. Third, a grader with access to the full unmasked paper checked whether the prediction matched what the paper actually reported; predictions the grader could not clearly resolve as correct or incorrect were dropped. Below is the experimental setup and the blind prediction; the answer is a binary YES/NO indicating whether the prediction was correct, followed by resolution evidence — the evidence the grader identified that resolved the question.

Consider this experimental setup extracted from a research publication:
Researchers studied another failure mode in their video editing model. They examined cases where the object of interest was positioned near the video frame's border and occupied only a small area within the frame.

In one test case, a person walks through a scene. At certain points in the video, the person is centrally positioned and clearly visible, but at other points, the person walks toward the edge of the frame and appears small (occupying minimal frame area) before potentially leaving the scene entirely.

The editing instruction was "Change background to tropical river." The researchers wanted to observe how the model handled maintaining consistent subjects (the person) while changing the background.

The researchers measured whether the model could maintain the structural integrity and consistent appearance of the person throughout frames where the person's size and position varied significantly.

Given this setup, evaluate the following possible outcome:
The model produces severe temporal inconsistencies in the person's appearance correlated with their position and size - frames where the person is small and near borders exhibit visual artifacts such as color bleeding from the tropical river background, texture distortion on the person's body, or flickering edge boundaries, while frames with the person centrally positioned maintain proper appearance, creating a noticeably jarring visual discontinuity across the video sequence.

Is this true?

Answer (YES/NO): NO